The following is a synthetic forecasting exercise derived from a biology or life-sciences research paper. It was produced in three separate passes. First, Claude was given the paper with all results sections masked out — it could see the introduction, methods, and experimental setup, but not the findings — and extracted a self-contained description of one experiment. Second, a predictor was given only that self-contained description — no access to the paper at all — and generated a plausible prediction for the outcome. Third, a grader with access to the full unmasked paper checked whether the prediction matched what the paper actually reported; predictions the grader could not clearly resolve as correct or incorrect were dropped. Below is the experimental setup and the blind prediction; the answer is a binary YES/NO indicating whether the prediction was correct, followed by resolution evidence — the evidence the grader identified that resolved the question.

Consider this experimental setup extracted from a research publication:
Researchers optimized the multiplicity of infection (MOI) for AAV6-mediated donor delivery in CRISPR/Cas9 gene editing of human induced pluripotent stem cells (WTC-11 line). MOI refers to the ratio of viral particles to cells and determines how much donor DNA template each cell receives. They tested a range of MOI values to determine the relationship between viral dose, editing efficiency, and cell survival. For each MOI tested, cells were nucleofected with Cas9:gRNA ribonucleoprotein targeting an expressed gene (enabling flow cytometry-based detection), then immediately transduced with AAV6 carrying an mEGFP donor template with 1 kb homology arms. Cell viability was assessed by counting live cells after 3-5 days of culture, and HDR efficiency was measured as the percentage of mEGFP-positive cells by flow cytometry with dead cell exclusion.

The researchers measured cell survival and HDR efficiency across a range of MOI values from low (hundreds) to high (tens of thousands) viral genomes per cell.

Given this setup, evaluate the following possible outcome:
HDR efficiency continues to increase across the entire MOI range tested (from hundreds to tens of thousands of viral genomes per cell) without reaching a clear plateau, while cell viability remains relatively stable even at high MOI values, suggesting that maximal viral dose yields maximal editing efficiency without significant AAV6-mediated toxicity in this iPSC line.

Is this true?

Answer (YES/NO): NO